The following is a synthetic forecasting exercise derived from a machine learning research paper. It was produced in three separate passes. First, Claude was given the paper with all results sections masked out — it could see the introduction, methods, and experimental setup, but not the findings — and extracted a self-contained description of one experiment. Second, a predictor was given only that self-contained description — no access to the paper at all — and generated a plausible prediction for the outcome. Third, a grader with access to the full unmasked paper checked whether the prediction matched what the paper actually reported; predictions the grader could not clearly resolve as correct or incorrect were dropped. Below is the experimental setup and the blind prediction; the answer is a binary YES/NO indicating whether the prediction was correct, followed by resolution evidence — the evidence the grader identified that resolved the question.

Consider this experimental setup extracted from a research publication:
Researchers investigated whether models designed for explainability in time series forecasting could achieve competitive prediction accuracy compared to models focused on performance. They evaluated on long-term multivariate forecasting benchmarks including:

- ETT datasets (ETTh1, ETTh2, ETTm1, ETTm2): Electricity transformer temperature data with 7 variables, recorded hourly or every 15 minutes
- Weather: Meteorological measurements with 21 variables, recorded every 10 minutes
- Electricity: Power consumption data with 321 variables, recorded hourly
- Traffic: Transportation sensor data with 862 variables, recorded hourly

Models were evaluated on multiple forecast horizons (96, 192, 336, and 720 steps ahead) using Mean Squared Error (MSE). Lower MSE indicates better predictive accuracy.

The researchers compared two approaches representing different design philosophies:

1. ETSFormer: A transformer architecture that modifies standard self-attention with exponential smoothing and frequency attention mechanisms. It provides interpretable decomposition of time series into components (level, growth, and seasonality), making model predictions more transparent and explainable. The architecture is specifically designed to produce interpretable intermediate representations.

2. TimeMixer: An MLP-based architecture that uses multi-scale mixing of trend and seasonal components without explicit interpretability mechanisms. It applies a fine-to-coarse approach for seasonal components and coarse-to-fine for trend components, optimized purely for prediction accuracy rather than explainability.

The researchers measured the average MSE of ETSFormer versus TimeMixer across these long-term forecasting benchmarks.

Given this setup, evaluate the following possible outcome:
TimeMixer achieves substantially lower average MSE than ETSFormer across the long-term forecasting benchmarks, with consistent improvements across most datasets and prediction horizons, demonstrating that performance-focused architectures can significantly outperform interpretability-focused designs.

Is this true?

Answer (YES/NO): YES